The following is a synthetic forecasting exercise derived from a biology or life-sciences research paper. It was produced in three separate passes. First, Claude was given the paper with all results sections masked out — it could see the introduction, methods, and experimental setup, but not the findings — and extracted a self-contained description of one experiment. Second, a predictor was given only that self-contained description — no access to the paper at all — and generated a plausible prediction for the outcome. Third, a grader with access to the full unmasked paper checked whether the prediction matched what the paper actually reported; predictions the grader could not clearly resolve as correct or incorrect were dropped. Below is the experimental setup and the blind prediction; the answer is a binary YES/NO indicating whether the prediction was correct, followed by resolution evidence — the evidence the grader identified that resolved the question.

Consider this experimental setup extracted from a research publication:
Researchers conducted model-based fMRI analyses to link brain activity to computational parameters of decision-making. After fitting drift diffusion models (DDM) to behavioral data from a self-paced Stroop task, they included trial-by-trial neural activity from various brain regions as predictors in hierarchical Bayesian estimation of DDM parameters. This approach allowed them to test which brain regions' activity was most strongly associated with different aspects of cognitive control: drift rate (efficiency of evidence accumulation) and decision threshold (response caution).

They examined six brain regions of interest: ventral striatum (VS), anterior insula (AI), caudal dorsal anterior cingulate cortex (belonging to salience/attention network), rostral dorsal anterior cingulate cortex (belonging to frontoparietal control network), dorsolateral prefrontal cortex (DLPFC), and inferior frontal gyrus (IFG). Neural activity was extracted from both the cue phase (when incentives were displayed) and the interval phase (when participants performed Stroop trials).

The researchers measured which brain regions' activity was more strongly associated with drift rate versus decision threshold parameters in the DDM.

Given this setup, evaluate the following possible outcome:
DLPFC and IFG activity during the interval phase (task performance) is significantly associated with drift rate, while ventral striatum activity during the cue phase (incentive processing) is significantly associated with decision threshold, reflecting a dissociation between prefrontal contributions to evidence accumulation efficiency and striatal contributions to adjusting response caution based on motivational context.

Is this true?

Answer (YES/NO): NO